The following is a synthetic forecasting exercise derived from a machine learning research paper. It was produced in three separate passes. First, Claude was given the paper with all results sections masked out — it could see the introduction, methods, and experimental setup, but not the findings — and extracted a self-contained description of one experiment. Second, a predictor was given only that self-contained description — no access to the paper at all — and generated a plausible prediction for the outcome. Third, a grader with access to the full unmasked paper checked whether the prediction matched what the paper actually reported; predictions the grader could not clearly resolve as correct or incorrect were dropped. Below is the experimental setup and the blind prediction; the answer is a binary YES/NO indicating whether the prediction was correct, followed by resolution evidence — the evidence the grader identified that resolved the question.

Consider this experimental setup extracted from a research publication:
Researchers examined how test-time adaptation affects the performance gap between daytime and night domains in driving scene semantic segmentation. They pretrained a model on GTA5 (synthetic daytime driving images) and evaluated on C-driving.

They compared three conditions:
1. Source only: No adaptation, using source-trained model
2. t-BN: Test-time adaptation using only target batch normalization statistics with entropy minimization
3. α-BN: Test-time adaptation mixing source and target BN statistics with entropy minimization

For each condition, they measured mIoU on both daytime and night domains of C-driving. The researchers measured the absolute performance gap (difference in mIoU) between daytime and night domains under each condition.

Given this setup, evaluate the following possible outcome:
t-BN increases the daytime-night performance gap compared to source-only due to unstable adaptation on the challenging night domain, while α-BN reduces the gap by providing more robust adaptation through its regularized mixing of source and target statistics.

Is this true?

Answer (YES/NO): NO